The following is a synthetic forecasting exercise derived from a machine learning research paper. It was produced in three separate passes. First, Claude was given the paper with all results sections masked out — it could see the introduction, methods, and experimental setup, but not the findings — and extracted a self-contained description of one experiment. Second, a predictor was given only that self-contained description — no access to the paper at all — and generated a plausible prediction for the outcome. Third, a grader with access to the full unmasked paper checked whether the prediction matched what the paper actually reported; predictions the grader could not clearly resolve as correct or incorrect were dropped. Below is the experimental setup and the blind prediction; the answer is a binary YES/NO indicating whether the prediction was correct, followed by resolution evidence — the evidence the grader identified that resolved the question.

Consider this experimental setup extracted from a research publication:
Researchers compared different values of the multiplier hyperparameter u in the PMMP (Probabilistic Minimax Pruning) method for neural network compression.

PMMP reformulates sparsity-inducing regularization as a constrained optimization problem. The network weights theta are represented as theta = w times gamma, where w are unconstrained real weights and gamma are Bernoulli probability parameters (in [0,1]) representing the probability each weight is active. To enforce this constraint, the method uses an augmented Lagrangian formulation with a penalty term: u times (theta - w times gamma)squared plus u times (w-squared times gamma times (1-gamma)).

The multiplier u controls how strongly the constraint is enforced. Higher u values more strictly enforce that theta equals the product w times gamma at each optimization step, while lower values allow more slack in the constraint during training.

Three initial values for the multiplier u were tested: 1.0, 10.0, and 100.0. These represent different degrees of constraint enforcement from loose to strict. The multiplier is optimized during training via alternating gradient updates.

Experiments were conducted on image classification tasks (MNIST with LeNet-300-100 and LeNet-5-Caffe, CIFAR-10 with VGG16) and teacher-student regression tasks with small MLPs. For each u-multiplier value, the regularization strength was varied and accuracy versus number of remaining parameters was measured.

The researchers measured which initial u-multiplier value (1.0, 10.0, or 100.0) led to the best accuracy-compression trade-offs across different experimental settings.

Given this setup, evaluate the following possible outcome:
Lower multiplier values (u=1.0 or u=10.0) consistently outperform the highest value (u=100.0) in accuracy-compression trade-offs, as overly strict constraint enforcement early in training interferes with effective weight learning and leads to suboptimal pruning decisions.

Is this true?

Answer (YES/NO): NO